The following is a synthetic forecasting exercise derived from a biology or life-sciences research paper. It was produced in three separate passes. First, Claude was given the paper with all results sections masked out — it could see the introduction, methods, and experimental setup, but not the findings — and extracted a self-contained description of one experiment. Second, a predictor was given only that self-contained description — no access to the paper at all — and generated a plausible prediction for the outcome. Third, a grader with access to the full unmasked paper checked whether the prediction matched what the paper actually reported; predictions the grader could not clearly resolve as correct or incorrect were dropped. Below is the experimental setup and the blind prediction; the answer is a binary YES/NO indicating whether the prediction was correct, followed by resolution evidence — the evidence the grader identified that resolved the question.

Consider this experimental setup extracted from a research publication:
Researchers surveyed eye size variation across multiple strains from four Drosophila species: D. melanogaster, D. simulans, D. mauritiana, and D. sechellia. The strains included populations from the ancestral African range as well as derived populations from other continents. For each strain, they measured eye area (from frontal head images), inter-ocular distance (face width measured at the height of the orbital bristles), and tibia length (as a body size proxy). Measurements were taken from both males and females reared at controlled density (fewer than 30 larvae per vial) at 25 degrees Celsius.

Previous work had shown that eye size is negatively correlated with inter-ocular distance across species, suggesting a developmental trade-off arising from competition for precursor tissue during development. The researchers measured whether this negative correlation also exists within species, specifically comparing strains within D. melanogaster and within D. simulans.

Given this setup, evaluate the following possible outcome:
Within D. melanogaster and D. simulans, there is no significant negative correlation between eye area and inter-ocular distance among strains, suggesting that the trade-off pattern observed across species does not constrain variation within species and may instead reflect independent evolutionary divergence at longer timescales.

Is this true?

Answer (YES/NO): NO